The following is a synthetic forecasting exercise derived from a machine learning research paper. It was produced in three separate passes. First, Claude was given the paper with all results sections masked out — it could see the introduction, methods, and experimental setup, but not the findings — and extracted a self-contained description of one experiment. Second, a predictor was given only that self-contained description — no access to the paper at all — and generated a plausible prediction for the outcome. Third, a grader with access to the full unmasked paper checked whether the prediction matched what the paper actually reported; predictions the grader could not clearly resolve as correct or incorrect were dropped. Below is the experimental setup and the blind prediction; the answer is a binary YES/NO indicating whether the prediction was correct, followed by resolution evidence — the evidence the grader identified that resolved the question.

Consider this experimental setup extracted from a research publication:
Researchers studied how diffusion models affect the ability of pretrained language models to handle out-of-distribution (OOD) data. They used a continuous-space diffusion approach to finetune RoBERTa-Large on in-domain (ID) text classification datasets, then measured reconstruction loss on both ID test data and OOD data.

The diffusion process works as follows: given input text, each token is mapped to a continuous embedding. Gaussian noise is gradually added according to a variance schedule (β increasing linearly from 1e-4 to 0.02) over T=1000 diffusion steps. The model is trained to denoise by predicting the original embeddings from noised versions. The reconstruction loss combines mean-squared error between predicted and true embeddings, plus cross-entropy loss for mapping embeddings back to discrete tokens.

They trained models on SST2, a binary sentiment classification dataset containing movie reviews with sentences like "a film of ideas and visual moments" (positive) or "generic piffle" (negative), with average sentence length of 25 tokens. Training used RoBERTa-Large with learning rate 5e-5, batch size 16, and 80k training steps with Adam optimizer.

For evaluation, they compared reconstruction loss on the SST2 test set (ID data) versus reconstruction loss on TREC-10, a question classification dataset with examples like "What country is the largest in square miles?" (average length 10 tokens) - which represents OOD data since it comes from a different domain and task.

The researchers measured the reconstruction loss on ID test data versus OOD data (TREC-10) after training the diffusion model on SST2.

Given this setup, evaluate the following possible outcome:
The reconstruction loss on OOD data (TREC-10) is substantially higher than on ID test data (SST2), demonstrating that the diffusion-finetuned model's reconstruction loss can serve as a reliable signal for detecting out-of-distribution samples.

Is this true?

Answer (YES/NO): YES